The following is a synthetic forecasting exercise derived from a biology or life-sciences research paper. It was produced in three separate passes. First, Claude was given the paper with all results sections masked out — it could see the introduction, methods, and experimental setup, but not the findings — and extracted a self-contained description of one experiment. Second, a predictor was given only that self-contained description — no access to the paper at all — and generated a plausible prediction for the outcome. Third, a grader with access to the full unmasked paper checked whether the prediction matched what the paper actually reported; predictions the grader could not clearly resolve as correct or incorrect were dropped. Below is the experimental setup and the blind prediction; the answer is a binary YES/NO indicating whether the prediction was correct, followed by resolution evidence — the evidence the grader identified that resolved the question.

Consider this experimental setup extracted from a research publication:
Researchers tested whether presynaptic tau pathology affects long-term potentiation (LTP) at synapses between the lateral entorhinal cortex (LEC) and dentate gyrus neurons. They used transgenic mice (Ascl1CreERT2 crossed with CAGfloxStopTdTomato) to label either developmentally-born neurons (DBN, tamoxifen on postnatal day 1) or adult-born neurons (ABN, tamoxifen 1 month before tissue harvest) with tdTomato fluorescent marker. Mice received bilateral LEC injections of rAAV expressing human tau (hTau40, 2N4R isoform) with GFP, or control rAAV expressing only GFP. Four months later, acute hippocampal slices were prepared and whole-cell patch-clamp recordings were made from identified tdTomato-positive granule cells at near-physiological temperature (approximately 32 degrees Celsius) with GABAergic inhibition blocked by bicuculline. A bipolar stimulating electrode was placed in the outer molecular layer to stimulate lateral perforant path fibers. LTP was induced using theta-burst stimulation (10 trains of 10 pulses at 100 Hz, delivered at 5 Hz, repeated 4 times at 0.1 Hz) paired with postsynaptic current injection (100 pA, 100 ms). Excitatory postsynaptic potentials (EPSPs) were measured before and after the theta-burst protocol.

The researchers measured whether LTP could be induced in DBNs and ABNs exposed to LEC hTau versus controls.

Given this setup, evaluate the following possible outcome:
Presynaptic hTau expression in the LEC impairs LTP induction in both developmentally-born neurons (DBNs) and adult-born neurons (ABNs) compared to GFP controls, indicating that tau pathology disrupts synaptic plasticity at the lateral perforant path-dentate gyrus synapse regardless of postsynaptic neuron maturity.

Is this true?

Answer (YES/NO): NO